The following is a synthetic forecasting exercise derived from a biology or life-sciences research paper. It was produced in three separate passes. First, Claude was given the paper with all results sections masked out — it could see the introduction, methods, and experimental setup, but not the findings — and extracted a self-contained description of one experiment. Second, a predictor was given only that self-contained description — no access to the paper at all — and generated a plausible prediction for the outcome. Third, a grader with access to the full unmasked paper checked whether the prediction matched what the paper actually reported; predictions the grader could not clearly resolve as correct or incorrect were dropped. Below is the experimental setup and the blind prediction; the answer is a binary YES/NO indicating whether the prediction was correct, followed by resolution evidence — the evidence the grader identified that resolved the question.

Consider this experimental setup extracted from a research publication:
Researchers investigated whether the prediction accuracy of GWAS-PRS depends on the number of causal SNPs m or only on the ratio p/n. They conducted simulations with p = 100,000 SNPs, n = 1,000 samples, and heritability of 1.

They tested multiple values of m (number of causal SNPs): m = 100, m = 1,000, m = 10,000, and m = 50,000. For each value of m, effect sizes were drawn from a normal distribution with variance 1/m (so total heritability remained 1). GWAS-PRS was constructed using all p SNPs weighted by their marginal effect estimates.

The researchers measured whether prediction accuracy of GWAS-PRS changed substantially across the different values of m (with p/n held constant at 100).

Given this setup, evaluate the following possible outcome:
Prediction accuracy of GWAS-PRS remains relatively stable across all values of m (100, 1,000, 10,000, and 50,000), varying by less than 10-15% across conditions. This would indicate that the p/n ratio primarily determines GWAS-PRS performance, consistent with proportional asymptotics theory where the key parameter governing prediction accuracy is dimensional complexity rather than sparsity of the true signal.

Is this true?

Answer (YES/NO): YES